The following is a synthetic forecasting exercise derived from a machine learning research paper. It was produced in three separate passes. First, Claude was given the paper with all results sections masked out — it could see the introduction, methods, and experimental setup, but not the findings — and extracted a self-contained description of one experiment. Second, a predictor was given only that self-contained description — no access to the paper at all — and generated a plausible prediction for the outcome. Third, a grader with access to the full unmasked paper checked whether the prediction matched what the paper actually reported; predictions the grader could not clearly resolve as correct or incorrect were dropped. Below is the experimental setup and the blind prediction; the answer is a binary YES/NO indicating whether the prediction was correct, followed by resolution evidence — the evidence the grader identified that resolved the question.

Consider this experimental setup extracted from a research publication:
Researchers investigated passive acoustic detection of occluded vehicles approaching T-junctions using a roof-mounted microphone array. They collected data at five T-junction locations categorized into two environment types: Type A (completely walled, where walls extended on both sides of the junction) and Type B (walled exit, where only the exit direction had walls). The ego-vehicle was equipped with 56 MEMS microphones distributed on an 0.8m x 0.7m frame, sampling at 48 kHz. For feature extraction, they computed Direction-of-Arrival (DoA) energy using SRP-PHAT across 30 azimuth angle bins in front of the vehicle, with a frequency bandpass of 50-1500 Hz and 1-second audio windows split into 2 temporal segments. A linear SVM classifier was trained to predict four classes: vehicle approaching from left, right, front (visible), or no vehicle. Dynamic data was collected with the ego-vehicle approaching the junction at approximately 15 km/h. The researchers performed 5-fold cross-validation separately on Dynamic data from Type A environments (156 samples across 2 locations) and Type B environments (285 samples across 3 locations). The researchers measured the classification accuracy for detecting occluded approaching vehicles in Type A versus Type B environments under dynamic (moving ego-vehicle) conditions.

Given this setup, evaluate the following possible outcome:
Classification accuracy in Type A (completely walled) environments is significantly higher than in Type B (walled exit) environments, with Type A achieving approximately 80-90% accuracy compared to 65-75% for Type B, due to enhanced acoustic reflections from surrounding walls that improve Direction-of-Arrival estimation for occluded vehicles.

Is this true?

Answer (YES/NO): YES